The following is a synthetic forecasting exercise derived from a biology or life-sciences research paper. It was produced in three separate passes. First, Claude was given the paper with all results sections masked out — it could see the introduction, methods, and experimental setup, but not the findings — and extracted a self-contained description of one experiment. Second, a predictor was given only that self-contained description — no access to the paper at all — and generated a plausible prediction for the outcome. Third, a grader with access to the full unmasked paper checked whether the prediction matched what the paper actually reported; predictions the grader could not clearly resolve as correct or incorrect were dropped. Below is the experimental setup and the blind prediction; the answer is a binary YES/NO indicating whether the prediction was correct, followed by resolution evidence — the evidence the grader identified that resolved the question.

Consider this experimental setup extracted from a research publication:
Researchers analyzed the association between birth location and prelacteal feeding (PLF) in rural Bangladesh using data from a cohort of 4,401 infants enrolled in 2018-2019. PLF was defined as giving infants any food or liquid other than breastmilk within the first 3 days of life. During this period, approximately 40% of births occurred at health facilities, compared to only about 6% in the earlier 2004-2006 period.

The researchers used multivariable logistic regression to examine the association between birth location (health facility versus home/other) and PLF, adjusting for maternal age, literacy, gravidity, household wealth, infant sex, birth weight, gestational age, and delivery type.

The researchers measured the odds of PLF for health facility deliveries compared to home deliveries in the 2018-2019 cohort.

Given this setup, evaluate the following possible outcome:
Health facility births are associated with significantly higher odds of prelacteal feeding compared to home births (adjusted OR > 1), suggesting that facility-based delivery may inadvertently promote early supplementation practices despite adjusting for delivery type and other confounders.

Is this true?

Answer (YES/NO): NO